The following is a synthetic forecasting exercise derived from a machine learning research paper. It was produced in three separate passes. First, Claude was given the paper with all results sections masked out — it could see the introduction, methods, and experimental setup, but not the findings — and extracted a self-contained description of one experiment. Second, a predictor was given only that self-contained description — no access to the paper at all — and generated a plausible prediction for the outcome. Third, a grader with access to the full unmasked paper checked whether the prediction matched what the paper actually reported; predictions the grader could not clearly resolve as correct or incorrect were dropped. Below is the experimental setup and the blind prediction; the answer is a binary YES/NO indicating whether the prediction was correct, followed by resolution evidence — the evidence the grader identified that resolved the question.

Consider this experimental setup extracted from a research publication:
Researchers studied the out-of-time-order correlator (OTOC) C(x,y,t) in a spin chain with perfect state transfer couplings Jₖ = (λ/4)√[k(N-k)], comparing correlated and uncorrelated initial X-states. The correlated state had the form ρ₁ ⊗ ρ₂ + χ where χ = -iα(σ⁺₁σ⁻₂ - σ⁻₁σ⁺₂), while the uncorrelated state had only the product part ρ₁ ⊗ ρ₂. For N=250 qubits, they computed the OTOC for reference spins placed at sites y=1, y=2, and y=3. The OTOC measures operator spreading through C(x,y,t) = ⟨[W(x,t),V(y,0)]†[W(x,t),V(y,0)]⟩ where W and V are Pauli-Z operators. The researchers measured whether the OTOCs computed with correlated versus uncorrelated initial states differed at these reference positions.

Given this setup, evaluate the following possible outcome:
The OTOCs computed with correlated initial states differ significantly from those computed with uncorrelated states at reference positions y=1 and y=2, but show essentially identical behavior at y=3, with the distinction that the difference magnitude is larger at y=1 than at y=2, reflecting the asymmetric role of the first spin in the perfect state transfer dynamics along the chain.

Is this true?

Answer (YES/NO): NO